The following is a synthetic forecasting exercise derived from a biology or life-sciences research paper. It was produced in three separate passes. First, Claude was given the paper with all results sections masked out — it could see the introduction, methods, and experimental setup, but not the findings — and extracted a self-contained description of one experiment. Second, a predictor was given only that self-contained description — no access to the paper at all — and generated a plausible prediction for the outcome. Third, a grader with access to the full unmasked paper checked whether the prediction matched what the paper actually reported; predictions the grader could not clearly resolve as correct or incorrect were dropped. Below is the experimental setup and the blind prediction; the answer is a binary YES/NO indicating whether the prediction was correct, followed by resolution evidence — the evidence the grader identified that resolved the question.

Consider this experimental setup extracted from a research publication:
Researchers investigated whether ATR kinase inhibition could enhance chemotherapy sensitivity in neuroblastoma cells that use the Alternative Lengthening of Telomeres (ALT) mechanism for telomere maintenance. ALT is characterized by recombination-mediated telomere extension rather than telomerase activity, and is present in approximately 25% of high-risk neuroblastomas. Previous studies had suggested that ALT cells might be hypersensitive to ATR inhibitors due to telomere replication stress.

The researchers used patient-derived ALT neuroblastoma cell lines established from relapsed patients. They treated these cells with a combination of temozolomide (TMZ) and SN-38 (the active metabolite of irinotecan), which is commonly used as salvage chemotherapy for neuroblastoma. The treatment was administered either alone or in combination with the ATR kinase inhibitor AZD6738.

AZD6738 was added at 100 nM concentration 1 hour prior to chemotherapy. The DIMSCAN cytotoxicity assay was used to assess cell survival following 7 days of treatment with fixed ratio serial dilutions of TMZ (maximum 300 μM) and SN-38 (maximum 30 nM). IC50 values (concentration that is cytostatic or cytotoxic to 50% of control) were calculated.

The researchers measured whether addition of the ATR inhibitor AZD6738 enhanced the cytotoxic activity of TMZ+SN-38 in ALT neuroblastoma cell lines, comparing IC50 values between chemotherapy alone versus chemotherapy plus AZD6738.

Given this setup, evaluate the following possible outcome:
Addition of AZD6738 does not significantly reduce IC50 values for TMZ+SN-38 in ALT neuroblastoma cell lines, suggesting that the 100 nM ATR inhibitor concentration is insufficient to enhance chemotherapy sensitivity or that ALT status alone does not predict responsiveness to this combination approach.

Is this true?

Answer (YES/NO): YES